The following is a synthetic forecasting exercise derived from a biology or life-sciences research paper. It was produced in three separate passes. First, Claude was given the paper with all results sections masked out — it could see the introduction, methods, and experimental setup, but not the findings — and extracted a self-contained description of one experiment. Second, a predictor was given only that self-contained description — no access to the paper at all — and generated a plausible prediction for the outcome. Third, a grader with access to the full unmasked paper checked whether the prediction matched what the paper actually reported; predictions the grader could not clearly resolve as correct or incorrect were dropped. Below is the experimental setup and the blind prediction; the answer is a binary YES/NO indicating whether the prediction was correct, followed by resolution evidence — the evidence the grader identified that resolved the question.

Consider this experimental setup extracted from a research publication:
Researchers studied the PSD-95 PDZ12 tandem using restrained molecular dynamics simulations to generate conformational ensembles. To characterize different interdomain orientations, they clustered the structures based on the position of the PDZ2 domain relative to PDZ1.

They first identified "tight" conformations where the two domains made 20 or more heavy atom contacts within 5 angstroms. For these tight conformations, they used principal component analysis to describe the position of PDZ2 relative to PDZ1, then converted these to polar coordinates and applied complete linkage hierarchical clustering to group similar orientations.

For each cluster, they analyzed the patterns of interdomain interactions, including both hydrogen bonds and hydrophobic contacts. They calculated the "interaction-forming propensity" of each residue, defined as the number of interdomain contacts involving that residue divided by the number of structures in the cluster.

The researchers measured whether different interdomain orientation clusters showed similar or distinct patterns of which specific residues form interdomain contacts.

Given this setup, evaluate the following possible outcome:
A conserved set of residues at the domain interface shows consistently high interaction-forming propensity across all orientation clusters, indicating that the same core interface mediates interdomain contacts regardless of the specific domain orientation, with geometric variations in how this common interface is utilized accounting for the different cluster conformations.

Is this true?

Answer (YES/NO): NO